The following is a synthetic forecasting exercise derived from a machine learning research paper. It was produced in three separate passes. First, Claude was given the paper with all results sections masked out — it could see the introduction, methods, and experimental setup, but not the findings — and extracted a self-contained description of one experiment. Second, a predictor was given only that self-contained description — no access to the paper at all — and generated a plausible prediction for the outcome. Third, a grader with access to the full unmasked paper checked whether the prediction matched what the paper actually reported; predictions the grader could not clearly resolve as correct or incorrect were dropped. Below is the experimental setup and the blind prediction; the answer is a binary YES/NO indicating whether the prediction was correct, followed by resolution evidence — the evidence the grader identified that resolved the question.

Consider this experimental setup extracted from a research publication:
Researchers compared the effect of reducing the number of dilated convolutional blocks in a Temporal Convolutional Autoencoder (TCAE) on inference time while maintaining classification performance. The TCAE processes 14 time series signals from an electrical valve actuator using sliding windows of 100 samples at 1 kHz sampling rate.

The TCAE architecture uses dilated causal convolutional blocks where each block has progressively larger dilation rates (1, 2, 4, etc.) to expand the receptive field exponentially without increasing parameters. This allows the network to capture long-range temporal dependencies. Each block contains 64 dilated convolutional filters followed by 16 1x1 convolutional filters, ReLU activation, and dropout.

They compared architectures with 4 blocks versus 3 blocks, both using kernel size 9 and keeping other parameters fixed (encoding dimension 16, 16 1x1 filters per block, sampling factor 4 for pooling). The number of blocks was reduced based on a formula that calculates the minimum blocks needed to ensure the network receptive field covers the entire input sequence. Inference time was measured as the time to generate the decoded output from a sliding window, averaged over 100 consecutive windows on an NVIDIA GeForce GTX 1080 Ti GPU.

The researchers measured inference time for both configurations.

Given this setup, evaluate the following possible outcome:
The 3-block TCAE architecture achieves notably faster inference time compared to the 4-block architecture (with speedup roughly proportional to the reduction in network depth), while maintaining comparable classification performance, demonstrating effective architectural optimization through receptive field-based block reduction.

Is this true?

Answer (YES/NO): NO